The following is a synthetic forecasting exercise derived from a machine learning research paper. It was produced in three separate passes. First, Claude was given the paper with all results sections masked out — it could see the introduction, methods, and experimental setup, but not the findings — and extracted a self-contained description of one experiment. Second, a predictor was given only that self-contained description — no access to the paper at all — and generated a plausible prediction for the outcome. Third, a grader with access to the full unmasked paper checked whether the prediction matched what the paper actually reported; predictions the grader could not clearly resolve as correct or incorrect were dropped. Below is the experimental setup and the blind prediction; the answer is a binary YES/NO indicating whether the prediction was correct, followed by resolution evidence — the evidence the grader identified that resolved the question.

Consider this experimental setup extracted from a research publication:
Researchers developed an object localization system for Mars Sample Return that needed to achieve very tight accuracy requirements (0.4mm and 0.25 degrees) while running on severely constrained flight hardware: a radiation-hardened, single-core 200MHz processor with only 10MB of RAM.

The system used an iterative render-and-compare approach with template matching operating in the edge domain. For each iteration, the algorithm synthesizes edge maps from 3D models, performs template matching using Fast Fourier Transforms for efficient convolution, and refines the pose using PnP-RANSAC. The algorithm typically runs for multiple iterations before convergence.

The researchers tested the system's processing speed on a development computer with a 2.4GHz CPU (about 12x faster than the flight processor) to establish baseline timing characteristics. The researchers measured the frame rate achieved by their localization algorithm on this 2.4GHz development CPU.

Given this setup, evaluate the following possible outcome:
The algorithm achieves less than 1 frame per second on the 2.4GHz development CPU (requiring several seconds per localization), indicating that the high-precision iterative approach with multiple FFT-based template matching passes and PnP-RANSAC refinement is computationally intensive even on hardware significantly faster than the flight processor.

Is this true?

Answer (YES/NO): NO